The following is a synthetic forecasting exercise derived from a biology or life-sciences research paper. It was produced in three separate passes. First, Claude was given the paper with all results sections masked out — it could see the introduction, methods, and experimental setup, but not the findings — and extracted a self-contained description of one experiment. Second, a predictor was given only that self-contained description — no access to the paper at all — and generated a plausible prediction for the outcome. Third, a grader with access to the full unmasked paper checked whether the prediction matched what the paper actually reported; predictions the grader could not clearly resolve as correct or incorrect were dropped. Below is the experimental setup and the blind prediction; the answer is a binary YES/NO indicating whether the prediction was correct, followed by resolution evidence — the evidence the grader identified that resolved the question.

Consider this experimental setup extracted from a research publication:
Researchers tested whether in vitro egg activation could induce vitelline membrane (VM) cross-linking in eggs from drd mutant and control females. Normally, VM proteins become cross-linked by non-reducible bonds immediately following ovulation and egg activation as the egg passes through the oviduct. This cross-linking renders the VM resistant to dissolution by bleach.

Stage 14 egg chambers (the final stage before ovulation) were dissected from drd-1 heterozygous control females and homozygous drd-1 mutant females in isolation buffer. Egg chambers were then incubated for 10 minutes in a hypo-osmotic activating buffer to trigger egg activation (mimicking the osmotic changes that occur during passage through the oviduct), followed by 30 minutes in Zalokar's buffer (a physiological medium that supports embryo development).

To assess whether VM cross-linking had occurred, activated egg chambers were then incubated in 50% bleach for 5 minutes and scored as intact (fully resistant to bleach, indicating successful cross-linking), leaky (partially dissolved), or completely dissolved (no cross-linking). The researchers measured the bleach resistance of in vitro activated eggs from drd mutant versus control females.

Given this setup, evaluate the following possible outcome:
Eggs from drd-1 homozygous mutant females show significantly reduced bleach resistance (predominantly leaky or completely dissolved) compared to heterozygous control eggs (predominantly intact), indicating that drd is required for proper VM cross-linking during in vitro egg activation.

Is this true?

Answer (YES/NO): YES